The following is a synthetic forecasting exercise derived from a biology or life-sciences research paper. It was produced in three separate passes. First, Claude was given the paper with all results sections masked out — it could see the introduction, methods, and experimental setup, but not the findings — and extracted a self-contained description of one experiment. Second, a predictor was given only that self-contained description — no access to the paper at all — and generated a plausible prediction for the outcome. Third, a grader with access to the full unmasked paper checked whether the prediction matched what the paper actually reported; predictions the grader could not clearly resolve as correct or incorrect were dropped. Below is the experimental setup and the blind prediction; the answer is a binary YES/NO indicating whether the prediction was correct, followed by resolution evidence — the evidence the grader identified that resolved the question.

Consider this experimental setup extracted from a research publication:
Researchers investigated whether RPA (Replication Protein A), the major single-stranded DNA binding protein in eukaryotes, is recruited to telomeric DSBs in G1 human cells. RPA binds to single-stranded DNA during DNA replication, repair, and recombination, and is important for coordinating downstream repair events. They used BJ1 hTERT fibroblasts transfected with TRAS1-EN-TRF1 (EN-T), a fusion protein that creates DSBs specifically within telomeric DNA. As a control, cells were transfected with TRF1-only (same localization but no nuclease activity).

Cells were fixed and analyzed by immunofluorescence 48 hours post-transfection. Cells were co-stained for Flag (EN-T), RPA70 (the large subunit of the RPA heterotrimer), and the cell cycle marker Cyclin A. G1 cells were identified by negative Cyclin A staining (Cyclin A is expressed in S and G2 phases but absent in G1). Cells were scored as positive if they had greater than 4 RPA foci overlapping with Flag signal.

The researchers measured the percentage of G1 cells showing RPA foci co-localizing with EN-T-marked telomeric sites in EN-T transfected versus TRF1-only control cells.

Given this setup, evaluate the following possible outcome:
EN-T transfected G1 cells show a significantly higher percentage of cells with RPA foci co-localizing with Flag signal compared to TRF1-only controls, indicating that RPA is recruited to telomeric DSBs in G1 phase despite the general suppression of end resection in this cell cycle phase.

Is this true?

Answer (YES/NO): NO